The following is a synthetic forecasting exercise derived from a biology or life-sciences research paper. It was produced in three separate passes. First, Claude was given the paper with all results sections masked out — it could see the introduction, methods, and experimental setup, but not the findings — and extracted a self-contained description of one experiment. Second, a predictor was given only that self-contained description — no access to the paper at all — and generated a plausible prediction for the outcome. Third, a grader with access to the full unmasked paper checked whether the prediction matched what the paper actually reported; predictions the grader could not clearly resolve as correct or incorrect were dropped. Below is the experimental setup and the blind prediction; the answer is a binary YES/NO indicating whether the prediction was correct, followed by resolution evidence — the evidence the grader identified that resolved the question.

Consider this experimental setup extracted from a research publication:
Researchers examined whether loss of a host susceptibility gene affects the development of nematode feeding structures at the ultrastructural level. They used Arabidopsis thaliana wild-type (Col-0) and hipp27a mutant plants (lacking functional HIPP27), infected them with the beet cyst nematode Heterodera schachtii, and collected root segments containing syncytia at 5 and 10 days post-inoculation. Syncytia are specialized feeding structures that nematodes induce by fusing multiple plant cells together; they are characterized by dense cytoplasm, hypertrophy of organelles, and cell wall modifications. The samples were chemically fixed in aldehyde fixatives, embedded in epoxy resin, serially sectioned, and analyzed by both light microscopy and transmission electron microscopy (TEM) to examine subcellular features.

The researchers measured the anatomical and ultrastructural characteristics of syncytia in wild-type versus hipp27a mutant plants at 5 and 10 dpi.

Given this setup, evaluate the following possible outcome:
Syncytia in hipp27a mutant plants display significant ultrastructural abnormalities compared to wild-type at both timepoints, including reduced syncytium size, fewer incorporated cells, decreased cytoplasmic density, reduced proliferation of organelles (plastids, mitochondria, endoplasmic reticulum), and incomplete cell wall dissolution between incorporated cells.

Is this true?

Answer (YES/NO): NO